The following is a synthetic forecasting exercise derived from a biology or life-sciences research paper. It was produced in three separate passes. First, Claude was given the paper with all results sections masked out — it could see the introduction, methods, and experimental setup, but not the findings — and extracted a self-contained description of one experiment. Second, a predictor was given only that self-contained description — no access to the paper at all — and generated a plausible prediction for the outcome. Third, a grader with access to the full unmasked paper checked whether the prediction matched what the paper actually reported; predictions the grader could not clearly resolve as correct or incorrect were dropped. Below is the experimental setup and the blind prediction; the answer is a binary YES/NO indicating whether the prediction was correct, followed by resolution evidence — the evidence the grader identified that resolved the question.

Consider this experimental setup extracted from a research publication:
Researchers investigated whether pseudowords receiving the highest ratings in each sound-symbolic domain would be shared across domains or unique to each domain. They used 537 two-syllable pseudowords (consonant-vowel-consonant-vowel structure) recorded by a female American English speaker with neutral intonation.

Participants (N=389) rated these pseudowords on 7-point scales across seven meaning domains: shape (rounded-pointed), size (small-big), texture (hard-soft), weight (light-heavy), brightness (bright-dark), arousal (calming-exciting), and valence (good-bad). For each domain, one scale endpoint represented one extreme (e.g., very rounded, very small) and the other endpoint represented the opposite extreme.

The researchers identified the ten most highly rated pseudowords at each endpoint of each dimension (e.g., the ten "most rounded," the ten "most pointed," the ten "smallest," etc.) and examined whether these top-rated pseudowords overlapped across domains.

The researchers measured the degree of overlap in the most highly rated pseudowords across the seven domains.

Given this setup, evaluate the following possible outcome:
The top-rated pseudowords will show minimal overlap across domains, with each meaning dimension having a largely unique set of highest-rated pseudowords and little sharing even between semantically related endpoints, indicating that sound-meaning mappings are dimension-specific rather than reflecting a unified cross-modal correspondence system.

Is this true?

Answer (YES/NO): YES